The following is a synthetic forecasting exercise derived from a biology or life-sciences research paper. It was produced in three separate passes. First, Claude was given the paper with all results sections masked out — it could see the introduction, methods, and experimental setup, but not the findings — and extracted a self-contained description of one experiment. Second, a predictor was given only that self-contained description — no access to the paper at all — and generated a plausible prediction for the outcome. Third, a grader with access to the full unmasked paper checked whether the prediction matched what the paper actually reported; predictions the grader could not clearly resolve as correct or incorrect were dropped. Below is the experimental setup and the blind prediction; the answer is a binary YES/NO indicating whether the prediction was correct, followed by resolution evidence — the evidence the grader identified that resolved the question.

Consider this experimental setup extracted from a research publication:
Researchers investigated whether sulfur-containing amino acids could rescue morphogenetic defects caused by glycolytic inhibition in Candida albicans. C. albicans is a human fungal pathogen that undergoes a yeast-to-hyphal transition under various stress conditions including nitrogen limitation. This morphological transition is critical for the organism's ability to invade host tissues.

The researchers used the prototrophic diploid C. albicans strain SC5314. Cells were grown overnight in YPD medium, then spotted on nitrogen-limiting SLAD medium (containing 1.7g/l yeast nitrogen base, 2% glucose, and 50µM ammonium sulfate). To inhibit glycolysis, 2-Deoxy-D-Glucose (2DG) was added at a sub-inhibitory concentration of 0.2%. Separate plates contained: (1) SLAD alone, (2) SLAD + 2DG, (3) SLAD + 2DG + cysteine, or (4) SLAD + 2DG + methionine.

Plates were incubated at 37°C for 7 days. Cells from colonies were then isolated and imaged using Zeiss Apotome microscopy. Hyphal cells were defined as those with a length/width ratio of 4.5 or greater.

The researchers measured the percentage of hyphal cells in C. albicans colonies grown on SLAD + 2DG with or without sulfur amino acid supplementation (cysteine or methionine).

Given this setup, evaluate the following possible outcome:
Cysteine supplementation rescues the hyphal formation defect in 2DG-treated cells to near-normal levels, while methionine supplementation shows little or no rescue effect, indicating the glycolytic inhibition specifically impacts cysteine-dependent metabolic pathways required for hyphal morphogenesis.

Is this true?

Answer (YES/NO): NO